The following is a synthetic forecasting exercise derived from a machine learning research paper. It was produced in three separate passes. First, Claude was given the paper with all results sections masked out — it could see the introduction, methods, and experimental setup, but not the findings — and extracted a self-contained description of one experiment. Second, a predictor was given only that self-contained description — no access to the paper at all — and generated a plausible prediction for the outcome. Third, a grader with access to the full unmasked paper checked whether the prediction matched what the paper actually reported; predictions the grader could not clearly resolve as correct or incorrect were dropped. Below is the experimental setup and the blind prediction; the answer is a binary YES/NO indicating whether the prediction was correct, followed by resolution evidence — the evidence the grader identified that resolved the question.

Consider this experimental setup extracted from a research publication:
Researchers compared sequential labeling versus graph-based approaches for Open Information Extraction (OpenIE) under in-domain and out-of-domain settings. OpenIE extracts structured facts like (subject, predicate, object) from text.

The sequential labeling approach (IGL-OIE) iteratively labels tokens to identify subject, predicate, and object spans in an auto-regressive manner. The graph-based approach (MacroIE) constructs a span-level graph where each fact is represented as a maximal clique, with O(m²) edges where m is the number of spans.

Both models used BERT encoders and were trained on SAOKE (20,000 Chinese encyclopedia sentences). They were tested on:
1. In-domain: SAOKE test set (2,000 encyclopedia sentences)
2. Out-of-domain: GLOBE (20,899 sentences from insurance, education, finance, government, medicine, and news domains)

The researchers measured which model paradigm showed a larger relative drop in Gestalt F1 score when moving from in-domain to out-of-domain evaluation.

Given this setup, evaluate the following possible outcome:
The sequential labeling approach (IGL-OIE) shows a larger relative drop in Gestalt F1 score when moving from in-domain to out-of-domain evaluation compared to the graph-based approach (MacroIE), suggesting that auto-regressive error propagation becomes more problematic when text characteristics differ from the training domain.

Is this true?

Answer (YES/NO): NO